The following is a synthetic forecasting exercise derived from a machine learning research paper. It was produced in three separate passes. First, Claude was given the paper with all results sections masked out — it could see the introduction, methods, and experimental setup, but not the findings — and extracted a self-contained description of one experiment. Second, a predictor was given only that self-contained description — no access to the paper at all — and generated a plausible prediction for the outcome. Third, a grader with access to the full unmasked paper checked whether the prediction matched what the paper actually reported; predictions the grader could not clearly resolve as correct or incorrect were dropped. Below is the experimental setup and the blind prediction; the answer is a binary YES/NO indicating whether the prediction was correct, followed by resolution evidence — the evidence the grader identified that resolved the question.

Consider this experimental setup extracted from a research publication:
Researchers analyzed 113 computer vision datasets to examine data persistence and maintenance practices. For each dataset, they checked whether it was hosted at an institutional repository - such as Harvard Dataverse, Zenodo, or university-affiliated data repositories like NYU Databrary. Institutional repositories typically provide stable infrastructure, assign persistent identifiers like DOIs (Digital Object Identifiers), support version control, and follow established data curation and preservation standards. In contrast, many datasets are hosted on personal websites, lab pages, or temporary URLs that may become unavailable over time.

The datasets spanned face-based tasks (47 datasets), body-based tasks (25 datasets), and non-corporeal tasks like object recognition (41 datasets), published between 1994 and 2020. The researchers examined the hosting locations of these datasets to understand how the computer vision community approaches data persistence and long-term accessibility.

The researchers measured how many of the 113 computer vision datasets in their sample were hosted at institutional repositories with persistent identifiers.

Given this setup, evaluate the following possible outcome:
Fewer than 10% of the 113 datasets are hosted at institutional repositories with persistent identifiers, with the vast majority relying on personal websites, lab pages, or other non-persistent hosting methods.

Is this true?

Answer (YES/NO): YES